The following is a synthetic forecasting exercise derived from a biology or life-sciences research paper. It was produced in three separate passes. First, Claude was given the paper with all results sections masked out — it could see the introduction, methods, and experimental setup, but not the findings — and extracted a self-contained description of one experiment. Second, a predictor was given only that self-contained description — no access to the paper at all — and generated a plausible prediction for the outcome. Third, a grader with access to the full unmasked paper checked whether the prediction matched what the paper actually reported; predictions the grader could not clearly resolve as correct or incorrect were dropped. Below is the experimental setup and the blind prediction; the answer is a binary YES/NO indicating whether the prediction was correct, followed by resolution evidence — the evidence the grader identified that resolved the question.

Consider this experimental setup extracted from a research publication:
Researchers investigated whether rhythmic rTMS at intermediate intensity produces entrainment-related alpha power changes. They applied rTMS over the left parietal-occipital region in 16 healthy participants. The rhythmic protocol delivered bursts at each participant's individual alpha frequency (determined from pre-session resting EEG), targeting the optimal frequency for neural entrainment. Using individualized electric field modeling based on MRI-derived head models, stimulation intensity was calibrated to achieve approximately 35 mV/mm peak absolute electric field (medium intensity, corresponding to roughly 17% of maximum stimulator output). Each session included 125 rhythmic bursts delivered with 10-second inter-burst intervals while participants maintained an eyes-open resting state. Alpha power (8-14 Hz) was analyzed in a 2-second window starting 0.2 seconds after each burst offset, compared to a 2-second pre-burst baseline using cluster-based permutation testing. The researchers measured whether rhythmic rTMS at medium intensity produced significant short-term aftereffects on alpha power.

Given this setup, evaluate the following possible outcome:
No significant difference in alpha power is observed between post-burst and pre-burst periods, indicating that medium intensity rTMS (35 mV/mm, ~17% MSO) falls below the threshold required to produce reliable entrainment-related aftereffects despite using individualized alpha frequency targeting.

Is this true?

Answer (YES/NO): YES